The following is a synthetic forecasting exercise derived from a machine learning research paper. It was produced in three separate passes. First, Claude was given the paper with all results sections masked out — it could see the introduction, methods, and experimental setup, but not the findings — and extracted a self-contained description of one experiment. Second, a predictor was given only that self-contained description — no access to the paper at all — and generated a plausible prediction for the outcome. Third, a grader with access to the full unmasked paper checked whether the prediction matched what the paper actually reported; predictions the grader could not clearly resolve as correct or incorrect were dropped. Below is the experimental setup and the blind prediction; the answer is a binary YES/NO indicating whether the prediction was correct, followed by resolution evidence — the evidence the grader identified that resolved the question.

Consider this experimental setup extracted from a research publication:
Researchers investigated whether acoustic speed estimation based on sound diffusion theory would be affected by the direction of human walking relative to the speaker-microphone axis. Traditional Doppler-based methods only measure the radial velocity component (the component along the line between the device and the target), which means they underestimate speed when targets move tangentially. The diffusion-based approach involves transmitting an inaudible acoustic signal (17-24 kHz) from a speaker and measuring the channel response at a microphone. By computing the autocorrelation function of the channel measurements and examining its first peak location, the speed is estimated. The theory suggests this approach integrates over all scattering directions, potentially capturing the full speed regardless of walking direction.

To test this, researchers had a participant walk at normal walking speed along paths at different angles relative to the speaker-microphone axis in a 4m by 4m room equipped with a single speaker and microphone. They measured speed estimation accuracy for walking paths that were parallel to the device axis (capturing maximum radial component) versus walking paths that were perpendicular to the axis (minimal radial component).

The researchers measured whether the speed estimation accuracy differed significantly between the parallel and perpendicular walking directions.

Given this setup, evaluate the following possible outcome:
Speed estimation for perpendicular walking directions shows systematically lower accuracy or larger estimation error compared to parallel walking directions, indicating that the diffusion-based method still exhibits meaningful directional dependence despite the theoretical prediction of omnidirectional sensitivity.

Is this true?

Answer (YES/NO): YES